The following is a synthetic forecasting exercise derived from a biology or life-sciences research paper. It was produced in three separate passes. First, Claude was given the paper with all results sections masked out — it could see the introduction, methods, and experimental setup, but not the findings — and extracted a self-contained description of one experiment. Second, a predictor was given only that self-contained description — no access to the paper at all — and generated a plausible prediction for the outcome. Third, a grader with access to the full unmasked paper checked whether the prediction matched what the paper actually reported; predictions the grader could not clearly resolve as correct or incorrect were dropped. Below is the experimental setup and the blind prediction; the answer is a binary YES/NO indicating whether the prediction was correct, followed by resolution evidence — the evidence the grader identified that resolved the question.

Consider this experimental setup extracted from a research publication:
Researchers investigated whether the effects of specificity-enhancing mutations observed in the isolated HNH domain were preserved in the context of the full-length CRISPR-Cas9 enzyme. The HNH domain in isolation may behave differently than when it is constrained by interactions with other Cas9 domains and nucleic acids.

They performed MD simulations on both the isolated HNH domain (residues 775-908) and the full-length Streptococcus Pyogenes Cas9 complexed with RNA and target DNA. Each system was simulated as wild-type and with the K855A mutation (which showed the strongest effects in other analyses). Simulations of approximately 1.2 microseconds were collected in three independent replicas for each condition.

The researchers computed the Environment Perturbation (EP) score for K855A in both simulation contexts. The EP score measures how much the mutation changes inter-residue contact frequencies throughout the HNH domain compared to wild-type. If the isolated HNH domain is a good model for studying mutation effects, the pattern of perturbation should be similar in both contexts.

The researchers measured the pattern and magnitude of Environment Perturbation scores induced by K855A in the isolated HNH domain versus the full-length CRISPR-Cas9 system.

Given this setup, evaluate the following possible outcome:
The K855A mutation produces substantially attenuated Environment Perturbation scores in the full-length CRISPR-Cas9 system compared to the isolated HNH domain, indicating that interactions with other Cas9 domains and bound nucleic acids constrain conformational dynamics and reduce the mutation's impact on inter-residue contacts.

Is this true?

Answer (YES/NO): NO